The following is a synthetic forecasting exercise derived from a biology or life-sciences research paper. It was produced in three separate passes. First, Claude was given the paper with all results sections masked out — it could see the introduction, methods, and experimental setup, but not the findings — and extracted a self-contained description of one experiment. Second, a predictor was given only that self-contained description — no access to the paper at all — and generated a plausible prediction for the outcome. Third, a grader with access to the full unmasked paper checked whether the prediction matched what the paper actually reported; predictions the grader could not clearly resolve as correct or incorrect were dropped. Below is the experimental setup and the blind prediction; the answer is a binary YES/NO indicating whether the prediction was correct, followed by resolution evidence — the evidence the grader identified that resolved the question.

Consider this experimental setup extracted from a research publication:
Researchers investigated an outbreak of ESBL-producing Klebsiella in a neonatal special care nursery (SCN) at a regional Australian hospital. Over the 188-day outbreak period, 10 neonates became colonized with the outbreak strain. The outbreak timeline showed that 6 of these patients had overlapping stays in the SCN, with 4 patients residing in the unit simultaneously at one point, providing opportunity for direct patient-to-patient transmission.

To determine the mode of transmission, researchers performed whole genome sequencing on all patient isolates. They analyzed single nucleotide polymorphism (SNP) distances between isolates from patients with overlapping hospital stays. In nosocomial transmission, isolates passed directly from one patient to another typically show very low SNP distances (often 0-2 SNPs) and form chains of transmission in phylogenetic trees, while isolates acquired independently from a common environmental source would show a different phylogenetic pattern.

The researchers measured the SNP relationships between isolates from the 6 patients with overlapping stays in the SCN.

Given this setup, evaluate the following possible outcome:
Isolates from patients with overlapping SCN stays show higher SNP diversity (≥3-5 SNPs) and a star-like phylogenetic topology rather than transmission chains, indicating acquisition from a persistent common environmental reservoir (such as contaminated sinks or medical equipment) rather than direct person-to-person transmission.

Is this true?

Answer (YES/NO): YES